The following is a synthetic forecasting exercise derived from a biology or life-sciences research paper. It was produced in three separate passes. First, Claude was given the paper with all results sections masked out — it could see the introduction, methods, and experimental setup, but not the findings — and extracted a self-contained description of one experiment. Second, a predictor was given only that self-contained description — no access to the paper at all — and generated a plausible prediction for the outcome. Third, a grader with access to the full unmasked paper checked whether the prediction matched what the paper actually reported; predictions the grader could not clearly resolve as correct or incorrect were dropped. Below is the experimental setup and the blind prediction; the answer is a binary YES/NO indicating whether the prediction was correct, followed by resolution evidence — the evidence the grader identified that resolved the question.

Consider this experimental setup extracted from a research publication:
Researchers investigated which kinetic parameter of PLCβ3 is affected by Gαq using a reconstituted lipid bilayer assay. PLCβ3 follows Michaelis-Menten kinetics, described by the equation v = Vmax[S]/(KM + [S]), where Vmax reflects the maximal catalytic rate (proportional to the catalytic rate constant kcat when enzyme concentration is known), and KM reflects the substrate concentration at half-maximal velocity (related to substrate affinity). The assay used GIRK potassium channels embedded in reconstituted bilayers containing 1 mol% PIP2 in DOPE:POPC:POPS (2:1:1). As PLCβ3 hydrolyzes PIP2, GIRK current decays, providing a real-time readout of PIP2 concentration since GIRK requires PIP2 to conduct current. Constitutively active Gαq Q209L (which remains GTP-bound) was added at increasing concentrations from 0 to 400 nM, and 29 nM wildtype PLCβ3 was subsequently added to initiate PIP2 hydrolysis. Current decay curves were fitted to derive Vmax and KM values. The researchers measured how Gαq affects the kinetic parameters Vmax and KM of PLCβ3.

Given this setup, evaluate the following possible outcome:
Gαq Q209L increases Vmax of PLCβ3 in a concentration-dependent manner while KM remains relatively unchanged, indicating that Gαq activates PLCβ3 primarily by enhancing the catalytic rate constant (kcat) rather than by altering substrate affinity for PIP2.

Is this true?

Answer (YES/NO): YES